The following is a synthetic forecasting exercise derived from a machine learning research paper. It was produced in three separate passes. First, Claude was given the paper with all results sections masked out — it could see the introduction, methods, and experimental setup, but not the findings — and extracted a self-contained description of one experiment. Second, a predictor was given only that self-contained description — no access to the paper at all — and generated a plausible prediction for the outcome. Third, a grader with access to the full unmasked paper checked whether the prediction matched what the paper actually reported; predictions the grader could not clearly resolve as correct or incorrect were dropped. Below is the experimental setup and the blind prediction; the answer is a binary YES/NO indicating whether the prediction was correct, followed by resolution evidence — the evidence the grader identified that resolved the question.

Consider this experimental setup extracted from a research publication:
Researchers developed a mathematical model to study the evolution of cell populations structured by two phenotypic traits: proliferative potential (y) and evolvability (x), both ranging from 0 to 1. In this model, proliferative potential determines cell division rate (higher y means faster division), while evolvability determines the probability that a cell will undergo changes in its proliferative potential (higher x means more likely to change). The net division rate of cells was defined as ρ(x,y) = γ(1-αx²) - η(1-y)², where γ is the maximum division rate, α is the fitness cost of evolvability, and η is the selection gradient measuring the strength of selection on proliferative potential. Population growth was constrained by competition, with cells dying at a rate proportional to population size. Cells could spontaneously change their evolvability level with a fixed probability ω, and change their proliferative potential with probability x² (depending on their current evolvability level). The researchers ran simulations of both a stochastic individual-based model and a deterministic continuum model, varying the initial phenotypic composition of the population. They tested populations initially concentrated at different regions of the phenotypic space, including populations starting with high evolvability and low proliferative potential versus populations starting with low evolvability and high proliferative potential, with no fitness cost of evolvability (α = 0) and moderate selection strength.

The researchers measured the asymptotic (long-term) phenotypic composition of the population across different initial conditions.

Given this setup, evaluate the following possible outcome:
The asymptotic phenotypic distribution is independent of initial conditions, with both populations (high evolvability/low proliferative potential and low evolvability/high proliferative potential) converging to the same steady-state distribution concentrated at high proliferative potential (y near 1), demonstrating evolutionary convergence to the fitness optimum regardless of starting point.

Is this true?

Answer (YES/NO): YES